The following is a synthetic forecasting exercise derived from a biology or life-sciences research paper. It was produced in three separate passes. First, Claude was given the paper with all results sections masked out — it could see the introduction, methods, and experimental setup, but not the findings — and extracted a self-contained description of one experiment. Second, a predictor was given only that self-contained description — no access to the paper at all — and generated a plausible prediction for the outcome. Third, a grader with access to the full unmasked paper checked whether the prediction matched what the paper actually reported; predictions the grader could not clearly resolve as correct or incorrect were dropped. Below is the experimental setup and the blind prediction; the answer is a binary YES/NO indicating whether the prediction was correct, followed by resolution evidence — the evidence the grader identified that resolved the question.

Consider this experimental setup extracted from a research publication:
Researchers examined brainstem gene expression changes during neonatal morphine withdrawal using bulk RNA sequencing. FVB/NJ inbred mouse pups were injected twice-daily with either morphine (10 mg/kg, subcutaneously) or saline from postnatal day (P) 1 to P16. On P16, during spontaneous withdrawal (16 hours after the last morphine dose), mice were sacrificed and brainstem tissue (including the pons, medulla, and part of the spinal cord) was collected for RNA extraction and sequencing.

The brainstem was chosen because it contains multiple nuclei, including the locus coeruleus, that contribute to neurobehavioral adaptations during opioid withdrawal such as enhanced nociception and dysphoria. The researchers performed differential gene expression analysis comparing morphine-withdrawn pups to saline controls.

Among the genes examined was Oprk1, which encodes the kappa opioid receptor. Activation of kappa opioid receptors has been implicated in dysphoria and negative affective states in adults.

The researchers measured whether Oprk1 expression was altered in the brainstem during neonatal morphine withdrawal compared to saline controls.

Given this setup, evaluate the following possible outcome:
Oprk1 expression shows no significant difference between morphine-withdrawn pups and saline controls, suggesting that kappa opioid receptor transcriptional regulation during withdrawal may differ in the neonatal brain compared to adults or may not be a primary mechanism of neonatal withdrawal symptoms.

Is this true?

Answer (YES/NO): NO